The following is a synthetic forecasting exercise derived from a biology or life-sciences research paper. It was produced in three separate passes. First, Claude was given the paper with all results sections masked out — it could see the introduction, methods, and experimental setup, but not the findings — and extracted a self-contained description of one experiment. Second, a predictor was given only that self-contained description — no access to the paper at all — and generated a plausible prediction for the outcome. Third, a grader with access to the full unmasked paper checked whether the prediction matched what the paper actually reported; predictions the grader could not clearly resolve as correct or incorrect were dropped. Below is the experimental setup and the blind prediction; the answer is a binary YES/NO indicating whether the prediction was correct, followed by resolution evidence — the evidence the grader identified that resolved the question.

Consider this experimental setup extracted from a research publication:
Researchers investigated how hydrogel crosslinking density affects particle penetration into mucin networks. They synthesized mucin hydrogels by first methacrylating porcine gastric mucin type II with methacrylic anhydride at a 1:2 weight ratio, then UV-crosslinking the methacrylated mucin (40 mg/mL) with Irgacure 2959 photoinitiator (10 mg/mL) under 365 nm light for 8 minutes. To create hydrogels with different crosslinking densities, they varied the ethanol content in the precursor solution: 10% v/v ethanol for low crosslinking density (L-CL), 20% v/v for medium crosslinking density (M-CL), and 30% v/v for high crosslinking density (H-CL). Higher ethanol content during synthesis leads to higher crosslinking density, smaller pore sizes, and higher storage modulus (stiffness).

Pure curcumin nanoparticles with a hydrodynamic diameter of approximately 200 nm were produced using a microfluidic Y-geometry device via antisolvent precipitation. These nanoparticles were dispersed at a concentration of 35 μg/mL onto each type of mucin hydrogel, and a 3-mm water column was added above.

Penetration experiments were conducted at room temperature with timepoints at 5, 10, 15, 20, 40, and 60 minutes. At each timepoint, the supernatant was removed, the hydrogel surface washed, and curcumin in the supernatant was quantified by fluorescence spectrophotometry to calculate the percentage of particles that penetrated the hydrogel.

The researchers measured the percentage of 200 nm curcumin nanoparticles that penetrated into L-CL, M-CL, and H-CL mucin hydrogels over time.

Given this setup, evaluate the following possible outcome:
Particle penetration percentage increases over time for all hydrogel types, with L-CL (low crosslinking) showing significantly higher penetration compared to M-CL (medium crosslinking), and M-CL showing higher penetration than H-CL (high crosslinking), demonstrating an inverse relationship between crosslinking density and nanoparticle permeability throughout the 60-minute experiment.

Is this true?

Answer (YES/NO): YES